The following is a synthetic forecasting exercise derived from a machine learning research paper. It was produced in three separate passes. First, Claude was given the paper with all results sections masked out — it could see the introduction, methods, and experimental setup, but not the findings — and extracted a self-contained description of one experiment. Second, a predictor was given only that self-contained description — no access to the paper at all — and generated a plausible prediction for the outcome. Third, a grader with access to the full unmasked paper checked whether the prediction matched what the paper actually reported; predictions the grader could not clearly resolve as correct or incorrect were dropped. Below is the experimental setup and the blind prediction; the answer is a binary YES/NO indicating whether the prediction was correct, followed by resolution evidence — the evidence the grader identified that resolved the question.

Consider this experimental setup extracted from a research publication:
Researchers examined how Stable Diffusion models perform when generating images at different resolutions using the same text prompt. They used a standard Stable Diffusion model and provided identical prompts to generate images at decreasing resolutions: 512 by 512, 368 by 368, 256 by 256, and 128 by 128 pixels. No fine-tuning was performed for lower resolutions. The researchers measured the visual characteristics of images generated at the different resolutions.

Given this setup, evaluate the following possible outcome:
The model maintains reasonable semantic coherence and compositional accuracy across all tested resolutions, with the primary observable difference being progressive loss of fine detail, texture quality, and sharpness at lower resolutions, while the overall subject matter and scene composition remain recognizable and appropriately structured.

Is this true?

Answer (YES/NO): NO